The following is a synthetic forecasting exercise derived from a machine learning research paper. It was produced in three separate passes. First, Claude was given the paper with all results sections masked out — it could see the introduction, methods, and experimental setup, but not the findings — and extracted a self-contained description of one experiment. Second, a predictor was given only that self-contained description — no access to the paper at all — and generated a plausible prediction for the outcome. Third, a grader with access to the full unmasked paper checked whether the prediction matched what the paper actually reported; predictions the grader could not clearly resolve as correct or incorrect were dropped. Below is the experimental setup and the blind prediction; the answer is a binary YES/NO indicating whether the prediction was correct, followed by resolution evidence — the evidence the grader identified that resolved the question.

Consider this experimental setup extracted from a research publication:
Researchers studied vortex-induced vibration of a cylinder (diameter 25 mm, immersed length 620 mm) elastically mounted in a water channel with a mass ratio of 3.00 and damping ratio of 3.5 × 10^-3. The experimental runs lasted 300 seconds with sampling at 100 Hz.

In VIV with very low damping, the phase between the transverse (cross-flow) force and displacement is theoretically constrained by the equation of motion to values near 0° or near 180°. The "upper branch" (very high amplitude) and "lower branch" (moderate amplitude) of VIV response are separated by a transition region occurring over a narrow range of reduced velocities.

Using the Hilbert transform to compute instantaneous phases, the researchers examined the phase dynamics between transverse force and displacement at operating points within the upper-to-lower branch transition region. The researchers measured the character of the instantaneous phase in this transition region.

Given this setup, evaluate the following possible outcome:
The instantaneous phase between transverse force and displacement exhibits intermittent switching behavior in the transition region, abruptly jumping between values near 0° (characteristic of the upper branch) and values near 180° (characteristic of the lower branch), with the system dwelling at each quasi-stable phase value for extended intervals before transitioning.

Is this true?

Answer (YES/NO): YES